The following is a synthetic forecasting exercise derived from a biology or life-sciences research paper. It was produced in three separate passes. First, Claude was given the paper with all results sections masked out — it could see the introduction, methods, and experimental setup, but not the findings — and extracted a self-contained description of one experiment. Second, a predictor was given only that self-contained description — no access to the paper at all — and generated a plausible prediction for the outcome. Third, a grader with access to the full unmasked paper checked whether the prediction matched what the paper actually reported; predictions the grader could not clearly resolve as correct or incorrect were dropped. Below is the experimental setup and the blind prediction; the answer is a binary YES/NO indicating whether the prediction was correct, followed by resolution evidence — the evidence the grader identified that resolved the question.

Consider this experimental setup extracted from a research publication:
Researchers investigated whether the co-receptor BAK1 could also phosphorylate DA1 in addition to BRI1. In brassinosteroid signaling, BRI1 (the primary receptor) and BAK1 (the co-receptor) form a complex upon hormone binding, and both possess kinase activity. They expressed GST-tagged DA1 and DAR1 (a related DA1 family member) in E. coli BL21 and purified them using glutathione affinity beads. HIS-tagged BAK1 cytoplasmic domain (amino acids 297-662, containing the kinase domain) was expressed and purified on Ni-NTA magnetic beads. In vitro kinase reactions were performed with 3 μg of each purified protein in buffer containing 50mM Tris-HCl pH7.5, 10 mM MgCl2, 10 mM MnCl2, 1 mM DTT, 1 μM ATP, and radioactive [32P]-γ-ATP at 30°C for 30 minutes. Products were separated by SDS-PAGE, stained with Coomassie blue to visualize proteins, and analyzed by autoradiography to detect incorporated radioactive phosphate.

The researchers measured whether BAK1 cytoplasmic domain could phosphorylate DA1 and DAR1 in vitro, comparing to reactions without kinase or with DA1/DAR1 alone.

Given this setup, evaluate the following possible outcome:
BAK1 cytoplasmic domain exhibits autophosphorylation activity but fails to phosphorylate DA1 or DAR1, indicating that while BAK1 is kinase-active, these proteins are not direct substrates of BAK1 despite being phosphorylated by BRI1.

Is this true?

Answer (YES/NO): NO